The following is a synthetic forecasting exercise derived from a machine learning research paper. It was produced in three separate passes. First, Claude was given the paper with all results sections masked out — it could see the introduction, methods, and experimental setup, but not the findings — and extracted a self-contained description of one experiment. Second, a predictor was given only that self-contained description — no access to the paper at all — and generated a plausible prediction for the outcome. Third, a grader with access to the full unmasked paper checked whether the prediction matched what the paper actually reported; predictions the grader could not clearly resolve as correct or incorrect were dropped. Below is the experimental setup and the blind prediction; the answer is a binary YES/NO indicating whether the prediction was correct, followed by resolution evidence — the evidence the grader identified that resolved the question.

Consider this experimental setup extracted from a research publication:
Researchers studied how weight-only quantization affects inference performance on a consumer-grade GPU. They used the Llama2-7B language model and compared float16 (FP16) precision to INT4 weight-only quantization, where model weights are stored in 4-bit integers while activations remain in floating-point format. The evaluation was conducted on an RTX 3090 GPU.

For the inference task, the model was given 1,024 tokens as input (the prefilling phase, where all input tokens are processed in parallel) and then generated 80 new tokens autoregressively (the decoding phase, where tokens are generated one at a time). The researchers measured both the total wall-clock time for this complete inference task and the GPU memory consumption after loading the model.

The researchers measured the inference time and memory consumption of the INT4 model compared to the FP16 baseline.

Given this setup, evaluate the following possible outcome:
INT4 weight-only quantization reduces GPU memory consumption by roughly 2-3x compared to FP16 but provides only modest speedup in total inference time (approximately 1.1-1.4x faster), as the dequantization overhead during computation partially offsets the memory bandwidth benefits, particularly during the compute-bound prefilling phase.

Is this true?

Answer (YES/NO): NO